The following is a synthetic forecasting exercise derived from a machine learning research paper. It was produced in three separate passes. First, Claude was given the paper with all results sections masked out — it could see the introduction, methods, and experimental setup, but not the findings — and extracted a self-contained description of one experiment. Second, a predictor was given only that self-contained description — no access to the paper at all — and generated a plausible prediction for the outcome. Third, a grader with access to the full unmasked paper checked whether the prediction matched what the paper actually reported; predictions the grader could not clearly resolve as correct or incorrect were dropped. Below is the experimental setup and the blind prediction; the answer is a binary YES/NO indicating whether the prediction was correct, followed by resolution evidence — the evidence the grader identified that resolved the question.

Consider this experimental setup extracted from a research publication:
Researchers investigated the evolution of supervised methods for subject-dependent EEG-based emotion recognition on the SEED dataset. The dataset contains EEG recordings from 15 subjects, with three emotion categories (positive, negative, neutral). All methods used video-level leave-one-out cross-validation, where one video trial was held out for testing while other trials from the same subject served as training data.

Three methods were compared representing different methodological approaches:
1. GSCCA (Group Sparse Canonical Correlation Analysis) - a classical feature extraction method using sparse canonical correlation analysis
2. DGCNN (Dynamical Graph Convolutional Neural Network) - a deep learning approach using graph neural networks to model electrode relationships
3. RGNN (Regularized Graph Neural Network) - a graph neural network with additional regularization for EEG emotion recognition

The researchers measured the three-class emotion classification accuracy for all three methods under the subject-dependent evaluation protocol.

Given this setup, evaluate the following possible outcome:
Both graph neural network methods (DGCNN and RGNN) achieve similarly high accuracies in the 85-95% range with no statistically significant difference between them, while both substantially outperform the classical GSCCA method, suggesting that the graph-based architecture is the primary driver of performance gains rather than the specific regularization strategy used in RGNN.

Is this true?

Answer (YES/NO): NO